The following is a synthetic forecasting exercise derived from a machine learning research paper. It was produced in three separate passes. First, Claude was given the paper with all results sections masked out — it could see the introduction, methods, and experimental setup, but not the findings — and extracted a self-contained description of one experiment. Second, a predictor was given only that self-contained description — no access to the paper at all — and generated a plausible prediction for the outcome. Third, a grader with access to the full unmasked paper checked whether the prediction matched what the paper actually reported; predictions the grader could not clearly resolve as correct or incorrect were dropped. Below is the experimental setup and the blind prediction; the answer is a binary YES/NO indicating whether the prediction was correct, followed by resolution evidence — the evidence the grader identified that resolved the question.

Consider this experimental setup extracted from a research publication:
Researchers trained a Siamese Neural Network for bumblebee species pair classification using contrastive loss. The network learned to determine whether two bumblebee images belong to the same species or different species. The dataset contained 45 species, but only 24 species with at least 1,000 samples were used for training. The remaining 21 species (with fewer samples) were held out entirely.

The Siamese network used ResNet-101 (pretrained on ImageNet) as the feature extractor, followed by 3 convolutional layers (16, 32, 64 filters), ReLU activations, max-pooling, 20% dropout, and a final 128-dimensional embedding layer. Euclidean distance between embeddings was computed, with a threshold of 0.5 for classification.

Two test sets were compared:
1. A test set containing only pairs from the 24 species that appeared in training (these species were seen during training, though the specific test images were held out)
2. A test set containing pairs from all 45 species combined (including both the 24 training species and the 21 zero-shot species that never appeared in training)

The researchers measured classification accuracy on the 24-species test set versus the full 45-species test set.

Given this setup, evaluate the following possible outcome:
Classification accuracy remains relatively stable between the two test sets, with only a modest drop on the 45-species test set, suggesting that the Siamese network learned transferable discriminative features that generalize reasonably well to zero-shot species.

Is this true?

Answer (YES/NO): NO